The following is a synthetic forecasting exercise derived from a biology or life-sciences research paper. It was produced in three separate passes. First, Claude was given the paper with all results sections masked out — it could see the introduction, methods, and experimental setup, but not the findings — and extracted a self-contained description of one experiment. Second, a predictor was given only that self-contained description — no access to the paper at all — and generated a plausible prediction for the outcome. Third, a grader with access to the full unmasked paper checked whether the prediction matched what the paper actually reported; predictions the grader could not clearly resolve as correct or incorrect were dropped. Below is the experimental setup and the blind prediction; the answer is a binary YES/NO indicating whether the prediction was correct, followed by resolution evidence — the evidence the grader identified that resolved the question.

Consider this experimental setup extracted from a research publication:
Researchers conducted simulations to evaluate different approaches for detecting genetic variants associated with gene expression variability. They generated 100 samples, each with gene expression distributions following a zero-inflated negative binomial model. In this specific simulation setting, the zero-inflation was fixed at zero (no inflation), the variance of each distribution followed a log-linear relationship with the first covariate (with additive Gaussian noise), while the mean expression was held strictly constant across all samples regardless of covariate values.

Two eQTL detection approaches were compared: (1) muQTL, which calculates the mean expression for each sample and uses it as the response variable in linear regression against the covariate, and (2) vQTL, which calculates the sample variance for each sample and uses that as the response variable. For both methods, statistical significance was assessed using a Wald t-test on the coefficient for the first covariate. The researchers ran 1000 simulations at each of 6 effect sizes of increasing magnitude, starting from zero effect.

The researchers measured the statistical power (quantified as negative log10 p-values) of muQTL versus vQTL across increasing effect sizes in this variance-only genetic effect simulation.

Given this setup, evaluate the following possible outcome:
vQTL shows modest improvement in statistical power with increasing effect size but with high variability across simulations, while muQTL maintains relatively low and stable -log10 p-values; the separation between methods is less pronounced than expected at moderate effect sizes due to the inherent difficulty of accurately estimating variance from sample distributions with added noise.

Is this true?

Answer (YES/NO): NO